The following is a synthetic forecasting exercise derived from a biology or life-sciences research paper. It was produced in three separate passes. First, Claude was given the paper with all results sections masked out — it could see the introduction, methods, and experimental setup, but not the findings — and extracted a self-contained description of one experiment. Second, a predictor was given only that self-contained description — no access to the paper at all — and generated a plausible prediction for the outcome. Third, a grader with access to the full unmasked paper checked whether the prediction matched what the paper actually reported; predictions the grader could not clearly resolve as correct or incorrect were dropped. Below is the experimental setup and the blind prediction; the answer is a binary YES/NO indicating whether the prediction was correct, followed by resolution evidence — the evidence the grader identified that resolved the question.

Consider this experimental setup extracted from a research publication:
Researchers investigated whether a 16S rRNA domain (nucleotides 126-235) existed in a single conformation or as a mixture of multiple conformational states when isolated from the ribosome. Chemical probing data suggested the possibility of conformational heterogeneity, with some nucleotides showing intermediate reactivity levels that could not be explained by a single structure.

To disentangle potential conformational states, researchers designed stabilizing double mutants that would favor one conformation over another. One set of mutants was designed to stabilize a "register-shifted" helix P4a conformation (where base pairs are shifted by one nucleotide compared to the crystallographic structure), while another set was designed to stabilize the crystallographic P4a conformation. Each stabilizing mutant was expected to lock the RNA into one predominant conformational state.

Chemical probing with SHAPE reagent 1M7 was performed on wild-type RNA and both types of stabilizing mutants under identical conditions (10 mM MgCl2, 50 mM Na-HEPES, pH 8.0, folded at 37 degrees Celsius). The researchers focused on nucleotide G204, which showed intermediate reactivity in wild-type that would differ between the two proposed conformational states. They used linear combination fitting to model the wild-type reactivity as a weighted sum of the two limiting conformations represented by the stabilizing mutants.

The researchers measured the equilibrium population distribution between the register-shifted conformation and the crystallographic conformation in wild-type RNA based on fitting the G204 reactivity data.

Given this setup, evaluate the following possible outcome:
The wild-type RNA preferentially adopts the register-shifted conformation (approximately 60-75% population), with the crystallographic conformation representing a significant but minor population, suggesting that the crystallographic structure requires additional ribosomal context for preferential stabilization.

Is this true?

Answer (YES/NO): YES